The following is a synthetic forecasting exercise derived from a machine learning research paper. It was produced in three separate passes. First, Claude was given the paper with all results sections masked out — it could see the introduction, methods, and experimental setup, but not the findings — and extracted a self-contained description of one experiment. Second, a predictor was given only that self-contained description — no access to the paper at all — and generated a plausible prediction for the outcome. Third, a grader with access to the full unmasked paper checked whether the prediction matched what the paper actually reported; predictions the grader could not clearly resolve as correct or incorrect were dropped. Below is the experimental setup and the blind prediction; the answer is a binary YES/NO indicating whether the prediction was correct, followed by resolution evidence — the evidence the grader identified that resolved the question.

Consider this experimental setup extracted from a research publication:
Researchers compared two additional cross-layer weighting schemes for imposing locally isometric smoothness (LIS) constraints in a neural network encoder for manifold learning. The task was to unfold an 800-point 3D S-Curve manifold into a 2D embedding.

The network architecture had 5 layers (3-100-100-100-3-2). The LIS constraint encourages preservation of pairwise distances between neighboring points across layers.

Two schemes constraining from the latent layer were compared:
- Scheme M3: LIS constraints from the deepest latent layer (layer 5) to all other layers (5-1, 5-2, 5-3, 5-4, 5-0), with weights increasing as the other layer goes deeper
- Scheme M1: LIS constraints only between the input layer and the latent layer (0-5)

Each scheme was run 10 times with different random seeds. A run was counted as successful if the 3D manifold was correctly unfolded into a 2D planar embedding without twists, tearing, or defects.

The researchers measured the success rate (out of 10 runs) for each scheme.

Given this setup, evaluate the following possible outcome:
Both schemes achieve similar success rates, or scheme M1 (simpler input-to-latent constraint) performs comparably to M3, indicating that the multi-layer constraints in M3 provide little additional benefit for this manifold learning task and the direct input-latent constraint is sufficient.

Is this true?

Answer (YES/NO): NO